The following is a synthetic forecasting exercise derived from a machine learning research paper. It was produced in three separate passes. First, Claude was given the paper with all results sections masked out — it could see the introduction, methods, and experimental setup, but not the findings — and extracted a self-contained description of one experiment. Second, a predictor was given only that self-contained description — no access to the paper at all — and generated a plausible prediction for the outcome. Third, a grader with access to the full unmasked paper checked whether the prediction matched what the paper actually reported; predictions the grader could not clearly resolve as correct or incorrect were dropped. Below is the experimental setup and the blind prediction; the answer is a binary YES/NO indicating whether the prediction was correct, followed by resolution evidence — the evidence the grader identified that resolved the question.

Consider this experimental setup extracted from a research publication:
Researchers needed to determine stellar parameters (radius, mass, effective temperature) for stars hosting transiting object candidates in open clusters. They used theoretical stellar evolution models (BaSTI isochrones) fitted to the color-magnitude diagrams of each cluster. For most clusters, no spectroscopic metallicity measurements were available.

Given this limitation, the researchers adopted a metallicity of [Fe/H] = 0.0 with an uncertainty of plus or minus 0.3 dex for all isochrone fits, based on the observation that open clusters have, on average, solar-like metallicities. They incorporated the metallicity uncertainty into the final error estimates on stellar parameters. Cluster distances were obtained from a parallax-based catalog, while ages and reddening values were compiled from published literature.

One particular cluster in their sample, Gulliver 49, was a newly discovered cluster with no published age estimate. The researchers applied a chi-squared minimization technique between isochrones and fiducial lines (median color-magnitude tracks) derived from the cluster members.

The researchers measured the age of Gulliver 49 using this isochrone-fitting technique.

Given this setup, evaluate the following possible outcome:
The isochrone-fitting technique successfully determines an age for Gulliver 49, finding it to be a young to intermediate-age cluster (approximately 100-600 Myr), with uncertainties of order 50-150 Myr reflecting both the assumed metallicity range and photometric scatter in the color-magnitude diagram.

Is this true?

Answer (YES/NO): NO